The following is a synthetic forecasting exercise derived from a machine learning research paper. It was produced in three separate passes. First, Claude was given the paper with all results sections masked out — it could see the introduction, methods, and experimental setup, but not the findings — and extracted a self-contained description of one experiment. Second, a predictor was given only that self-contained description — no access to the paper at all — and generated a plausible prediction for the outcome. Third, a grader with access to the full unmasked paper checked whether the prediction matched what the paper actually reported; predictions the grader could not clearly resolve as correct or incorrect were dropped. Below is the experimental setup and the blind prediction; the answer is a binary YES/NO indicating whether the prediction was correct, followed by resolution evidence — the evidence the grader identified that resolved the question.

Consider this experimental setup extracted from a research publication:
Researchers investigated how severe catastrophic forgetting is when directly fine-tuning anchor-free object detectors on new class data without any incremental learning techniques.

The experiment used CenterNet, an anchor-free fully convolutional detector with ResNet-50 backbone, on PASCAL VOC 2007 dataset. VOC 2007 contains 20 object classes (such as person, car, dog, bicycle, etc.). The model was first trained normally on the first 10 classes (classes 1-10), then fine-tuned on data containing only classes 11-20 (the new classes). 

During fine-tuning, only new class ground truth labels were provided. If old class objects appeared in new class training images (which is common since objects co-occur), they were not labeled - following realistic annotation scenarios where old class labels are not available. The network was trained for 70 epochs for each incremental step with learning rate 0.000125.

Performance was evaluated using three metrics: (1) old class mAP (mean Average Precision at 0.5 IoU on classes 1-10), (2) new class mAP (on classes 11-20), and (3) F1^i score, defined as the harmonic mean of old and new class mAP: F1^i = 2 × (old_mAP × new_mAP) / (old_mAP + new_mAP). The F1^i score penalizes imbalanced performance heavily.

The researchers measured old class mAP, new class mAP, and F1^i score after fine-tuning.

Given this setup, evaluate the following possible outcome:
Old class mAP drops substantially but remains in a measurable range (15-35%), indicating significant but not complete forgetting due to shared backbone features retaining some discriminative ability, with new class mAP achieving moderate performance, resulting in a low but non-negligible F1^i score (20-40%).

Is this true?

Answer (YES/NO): NO